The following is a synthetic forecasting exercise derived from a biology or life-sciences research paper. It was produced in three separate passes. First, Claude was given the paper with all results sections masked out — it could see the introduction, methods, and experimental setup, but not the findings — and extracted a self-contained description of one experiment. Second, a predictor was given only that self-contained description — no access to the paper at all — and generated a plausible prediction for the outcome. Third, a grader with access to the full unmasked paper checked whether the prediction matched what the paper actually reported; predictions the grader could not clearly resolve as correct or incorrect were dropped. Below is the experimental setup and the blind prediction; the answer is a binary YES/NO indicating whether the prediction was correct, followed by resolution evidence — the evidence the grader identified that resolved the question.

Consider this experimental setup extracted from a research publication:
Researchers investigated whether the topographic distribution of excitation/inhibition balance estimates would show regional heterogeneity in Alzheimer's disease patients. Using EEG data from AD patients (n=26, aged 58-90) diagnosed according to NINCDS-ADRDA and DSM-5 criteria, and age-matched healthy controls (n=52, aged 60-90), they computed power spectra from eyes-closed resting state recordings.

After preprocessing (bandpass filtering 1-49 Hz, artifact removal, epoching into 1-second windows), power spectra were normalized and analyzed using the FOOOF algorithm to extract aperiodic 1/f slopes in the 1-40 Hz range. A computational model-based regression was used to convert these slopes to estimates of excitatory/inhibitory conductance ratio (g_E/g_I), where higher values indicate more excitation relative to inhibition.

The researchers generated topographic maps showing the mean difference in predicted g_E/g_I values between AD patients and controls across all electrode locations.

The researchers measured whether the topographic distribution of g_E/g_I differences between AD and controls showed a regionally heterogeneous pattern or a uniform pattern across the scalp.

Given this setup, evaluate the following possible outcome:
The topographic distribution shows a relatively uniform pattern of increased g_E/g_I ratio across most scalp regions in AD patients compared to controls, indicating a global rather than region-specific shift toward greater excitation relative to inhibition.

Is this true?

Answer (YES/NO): NO